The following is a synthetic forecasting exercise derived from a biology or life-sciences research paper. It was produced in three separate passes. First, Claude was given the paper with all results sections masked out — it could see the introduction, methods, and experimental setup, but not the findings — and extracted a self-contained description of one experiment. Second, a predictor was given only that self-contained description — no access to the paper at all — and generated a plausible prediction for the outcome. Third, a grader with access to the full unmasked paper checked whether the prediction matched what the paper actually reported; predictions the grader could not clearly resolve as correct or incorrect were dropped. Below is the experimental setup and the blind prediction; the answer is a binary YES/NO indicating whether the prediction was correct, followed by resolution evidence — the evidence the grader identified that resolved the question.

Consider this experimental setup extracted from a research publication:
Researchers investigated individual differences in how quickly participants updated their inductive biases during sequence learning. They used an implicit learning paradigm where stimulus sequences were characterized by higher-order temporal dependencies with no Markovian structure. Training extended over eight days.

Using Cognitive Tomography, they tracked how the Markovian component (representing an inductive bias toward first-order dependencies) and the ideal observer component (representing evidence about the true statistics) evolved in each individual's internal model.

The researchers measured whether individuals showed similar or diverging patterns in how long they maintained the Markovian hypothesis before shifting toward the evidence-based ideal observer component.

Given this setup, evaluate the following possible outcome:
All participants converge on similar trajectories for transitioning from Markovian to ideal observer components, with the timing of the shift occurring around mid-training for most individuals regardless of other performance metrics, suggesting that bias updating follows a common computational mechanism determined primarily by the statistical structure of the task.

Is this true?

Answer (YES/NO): NO